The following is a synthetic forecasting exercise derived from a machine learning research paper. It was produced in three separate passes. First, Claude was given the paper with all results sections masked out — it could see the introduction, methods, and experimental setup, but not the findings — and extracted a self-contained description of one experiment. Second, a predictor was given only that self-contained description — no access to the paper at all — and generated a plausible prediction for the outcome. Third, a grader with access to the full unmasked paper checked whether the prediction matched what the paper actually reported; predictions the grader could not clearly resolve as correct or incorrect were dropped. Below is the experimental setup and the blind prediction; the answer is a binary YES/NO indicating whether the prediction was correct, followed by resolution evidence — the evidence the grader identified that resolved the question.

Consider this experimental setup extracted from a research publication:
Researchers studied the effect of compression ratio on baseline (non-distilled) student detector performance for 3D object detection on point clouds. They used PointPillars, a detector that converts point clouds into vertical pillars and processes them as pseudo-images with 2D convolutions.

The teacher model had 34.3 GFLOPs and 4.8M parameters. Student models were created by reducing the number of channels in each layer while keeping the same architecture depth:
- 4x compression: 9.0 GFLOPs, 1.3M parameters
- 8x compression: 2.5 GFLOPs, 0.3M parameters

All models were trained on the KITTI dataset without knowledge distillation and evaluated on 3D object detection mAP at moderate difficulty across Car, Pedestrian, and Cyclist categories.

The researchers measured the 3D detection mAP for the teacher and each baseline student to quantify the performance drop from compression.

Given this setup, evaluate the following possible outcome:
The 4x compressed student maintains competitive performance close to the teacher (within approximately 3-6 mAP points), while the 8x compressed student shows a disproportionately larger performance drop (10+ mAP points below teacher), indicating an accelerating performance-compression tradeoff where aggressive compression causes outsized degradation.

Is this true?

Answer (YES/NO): NO